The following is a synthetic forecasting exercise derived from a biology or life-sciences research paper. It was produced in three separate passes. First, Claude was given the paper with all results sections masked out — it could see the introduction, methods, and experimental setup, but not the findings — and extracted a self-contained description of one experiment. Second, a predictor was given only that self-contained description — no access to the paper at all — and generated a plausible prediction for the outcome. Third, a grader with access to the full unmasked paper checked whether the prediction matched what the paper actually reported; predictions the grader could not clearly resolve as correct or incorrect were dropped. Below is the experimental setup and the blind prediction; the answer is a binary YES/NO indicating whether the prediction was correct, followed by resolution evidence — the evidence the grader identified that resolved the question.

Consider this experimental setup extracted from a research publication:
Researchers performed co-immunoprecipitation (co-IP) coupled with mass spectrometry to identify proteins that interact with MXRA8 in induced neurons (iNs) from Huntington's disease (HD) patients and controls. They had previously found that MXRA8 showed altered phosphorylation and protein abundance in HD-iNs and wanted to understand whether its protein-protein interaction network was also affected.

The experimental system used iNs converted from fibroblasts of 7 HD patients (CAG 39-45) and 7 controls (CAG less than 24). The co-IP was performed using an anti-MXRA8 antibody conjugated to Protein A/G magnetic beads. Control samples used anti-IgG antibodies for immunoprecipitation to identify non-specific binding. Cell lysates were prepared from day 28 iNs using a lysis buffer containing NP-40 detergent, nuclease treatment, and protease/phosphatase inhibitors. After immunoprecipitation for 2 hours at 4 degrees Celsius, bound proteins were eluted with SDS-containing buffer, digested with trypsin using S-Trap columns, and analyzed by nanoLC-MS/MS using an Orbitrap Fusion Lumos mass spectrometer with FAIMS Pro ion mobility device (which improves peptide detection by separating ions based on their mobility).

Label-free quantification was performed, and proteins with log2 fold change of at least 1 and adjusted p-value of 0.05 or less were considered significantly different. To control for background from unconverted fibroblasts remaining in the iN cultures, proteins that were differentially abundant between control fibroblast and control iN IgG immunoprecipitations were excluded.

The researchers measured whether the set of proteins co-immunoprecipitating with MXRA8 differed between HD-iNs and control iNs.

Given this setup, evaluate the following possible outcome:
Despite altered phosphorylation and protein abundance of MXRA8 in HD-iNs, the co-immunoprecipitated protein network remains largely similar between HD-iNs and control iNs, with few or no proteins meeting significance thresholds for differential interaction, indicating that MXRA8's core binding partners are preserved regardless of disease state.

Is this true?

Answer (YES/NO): NO